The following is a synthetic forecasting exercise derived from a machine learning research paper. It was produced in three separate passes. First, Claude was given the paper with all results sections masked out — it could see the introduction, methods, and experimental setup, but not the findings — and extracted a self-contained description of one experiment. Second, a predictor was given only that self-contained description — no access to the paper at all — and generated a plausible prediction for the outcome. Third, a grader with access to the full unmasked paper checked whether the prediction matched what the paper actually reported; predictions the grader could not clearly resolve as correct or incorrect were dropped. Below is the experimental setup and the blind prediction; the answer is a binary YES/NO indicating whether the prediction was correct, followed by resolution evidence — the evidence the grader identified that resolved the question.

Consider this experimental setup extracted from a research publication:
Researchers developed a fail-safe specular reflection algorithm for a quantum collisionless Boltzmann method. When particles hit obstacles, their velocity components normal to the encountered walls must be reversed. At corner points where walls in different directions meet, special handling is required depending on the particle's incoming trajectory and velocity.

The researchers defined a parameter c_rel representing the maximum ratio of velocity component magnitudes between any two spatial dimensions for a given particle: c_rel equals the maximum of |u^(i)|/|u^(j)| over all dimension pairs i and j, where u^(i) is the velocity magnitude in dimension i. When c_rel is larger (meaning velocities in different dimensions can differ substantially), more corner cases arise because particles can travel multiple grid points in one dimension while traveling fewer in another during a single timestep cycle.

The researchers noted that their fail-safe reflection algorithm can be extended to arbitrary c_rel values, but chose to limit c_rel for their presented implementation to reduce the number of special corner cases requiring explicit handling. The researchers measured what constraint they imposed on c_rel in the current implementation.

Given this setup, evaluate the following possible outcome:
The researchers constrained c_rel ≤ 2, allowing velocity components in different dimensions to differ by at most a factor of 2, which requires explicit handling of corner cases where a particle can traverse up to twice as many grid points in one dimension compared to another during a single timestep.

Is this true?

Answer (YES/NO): NO